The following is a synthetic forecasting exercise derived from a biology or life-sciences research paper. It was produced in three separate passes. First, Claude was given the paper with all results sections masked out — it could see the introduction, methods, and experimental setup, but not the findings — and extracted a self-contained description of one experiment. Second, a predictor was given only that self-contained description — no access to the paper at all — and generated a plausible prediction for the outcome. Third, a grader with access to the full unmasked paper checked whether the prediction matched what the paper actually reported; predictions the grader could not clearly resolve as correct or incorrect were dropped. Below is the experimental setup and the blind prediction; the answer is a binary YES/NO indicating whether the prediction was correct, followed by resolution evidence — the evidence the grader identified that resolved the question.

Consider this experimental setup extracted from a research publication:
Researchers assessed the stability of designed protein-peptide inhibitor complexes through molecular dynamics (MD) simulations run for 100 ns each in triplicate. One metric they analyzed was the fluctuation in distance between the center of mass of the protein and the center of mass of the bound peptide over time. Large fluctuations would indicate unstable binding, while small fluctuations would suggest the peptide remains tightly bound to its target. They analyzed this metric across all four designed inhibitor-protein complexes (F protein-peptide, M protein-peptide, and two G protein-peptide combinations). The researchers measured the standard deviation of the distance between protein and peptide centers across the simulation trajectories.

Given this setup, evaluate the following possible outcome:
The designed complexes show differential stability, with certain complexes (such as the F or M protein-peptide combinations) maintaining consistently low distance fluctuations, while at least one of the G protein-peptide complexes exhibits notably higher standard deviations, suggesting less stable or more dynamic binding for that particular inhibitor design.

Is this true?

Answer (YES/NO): YES